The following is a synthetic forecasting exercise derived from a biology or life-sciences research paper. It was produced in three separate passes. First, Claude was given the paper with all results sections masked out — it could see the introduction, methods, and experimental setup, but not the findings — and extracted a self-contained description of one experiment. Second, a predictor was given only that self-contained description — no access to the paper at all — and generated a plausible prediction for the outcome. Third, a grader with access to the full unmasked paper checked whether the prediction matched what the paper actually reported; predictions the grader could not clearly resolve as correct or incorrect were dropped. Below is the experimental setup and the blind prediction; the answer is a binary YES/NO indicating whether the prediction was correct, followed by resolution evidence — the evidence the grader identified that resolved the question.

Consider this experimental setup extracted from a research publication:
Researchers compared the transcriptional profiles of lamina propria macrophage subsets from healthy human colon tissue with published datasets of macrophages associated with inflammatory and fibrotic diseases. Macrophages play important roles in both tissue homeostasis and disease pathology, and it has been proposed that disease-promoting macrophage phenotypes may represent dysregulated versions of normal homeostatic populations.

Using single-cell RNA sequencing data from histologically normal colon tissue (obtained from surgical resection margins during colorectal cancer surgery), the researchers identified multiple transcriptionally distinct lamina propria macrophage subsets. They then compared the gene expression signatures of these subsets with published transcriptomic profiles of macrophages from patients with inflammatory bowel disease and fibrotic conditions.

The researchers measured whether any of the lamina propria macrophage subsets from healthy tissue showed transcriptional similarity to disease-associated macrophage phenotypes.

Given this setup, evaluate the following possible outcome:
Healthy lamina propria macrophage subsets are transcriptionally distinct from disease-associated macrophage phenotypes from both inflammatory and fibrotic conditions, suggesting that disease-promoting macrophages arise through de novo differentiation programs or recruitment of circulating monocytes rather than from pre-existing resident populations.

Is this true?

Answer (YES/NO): NO